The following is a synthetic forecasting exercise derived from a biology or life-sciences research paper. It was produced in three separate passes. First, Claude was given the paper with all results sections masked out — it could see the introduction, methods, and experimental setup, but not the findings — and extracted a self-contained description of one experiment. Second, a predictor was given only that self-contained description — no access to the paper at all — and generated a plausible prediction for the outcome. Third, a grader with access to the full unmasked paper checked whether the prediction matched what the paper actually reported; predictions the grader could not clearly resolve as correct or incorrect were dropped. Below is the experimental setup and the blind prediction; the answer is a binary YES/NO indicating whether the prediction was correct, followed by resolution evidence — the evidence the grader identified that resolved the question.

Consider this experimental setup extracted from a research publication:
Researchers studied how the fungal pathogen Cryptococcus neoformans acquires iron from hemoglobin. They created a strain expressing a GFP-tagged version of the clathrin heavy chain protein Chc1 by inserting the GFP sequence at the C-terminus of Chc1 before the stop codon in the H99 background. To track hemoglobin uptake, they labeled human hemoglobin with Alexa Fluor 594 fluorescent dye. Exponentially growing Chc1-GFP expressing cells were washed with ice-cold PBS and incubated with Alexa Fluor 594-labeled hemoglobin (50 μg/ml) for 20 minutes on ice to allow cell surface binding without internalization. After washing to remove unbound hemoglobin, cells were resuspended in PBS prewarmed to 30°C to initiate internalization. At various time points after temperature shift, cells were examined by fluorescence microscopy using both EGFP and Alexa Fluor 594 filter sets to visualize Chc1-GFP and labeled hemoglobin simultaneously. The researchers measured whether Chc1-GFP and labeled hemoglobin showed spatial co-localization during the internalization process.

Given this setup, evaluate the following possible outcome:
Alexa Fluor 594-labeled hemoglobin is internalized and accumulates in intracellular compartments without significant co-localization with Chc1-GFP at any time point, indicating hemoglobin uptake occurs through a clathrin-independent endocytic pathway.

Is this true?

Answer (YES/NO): NO